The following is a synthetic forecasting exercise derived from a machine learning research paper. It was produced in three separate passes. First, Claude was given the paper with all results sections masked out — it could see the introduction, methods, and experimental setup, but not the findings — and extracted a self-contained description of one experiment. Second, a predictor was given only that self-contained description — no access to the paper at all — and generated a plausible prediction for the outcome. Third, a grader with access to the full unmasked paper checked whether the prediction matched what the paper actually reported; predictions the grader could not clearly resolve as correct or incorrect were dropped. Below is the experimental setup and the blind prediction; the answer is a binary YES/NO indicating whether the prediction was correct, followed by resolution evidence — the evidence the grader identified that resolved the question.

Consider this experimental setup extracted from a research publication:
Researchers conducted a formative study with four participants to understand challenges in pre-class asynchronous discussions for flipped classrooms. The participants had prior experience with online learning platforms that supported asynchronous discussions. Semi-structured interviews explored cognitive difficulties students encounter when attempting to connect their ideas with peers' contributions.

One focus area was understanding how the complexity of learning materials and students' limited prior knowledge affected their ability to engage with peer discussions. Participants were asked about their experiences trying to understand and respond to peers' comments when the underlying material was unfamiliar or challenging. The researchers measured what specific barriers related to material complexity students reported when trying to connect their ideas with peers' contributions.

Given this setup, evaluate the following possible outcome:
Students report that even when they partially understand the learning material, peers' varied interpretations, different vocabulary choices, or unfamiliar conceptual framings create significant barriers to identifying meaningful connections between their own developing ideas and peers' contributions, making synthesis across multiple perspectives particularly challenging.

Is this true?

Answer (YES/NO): NO